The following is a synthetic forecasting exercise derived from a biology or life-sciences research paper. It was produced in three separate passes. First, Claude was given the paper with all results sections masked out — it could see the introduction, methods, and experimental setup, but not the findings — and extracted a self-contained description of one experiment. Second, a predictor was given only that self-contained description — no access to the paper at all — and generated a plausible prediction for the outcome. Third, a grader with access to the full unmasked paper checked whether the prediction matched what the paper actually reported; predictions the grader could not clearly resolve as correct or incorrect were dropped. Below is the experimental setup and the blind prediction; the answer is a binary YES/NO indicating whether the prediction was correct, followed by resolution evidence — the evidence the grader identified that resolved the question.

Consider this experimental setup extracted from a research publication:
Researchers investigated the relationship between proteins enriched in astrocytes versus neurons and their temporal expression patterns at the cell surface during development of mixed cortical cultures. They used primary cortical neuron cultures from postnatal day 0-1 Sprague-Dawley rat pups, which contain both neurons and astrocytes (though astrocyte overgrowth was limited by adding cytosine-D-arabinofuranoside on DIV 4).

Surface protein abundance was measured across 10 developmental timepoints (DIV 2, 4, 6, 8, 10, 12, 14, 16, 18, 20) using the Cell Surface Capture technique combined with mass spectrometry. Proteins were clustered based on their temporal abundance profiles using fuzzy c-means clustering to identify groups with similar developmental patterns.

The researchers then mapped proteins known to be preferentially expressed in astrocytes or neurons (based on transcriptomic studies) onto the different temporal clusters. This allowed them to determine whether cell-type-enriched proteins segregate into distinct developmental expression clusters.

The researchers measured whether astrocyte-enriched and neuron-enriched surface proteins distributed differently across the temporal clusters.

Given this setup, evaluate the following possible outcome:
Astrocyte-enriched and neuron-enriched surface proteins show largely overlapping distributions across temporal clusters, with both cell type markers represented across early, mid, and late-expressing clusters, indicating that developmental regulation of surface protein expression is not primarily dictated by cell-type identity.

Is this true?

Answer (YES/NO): NO